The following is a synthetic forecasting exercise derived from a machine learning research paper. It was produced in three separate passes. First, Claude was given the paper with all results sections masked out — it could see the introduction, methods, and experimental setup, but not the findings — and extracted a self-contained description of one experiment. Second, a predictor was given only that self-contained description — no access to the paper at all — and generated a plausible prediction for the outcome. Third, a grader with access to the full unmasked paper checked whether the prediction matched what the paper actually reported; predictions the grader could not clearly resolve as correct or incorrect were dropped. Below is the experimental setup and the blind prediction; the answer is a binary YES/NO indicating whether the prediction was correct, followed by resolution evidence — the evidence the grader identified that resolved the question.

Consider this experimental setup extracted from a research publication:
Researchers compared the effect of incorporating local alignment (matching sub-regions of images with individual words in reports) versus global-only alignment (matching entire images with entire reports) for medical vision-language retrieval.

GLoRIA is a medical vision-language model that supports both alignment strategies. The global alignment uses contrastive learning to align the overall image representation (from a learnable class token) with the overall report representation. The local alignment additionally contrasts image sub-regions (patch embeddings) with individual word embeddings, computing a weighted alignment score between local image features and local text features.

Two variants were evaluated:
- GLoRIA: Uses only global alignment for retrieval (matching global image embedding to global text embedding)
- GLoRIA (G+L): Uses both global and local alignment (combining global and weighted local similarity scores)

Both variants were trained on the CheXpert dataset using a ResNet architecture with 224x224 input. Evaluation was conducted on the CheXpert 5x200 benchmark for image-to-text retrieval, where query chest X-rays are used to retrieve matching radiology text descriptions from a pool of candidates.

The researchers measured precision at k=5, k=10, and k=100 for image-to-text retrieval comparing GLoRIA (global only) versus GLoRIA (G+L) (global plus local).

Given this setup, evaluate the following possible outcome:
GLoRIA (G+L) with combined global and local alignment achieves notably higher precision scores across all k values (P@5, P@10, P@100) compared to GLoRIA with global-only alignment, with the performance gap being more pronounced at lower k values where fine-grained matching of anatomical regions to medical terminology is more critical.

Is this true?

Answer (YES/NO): NO